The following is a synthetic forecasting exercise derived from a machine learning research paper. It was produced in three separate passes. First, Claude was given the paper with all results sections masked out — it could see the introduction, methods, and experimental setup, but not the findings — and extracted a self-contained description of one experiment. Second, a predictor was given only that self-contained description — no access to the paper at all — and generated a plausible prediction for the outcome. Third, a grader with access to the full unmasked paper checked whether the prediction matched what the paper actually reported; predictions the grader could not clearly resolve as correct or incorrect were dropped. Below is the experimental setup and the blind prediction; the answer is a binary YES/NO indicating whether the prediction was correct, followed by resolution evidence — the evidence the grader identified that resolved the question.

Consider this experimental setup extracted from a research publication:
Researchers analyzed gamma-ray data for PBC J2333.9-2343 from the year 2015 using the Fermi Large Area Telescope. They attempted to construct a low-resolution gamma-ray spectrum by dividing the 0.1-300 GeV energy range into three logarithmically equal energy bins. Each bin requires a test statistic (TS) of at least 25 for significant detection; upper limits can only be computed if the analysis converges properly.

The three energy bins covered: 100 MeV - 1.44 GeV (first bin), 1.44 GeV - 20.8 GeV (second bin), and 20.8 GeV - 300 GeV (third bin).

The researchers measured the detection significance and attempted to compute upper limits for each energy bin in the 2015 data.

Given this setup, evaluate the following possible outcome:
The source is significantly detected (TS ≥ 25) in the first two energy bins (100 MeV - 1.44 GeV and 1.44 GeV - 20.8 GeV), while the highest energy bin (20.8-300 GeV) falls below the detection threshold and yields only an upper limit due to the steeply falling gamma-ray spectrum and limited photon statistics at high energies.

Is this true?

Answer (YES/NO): NO